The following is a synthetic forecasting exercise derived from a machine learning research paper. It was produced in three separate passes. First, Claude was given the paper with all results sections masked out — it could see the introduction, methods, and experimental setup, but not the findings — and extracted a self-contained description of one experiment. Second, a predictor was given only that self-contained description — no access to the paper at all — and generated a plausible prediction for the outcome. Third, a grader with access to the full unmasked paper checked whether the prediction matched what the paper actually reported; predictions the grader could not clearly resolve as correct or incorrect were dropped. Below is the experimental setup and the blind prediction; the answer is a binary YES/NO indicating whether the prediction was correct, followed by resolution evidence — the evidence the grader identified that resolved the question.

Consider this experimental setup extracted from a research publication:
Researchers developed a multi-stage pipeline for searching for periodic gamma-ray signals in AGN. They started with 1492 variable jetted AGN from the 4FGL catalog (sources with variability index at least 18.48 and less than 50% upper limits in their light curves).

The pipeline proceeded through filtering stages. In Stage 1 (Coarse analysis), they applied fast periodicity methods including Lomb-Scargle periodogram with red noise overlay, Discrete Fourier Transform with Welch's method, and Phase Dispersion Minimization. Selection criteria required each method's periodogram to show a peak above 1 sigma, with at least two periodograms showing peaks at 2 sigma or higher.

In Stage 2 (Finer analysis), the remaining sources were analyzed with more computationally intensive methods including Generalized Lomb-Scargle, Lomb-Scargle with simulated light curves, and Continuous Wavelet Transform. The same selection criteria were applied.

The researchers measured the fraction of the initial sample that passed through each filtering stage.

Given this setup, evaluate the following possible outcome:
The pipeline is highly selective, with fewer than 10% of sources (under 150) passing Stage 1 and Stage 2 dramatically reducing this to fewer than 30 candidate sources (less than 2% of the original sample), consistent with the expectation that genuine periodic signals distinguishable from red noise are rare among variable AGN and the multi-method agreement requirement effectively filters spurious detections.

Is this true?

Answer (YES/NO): NO